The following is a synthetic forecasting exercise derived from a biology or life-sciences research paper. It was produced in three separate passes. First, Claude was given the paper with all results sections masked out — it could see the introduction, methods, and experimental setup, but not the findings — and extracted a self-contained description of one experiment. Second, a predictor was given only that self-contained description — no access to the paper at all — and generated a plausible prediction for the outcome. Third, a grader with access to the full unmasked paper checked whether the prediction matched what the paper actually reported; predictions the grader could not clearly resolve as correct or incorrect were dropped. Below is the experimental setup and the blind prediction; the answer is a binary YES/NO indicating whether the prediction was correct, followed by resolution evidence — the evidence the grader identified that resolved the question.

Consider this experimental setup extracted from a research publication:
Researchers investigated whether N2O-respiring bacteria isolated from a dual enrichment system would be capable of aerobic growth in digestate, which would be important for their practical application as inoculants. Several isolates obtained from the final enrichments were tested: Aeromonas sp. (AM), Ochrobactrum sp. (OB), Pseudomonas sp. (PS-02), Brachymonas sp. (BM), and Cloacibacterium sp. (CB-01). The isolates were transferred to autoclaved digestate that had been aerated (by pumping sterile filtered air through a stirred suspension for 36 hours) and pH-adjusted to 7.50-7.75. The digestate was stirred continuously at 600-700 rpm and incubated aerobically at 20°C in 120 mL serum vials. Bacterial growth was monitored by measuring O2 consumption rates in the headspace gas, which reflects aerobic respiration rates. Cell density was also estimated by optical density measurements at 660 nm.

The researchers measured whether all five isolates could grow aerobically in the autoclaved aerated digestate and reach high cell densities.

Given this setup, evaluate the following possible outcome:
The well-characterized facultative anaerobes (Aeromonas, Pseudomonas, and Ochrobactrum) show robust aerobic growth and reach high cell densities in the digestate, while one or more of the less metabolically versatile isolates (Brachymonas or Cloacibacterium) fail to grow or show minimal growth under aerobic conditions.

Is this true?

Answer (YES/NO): NO